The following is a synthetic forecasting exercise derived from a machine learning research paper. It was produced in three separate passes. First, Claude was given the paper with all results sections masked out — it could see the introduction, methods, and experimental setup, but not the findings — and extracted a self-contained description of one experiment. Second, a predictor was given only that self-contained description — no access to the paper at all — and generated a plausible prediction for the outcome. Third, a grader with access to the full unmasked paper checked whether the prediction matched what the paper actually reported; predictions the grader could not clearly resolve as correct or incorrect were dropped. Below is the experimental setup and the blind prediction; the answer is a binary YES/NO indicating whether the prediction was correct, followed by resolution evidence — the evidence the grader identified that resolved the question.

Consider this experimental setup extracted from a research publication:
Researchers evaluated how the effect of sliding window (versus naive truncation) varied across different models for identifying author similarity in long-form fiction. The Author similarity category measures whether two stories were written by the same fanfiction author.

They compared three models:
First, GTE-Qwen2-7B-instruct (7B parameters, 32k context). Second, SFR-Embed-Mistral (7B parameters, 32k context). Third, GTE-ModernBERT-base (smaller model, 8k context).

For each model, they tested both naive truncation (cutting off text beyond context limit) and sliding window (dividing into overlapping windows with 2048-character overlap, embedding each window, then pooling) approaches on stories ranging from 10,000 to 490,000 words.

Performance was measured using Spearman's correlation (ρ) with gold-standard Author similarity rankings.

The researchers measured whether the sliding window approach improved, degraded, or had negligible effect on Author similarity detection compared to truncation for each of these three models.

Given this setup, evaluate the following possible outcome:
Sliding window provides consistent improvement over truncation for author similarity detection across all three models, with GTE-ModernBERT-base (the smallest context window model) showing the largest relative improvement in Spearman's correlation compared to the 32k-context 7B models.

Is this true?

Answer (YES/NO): NO